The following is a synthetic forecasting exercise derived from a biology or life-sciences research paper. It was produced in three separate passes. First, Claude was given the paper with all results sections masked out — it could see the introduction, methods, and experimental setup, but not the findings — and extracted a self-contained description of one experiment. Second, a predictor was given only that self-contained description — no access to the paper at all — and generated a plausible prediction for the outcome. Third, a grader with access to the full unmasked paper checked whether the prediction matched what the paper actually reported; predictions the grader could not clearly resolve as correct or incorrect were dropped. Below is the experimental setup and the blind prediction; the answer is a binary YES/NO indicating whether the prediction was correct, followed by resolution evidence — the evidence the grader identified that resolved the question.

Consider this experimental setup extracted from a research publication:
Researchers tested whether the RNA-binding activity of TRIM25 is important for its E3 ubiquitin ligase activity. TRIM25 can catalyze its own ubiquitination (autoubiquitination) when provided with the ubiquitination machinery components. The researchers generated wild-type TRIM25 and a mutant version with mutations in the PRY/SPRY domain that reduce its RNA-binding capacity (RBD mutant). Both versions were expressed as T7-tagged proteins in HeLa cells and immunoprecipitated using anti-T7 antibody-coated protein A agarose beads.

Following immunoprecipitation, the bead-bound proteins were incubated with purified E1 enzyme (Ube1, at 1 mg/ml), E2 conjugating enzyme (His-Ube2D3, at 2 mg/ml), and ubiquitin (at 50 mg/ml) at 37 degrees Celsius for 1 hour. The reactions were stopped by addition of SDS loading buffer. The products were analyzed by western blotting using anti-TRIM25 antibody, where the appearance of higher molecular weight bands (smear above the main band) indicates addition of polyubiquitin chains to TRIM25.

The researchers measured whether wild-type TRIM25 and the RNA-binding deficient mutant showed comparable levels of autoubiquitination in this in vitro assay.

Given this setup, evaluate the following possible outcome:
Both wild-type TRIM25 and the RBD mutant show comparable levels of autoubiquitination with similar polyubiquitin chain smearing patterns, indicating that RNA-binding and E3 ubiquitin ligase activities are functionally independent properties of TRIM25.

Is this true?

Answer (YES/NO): NO